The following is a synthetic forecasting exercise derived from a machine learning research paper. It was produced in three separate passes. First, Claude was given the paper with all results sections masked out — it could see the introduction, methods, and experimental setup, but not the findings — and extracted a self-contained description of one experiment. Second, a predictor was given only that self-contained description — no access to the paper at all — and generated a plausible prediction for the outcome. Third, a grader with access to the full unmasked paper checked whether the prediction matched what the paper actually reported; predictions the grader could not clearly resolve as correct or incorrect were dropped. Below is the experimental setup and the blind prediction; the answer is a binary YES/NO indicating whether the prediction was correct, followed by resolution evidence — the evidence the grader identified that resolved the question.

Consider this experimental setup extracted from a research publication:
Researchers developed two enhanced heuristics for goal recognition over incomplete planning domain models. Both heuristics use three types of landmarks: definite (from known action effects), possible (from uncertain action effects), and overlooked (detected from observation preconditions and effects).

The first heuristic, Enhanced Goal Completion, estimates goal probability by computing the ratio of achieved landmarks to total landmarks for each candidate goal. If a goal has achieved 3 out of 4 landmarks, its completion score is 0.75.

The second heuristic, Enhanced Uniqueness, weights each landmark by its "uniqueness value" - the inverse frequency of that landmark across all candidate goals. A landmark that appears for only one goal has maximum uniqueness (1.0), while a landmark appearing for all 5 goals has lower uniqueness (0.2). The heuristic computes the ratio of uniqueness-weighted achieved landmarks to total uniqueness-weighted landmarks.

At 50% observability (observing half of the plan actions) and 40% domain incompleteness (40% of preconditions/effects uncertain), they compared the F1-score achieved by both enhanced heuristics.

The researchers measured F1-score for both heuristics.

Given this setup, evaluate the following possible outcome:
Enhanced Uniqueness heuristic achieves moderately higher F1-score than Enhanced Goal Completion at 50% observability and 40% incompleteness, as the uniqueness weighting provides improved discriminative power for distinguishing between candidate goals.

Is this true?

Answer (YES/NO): NO